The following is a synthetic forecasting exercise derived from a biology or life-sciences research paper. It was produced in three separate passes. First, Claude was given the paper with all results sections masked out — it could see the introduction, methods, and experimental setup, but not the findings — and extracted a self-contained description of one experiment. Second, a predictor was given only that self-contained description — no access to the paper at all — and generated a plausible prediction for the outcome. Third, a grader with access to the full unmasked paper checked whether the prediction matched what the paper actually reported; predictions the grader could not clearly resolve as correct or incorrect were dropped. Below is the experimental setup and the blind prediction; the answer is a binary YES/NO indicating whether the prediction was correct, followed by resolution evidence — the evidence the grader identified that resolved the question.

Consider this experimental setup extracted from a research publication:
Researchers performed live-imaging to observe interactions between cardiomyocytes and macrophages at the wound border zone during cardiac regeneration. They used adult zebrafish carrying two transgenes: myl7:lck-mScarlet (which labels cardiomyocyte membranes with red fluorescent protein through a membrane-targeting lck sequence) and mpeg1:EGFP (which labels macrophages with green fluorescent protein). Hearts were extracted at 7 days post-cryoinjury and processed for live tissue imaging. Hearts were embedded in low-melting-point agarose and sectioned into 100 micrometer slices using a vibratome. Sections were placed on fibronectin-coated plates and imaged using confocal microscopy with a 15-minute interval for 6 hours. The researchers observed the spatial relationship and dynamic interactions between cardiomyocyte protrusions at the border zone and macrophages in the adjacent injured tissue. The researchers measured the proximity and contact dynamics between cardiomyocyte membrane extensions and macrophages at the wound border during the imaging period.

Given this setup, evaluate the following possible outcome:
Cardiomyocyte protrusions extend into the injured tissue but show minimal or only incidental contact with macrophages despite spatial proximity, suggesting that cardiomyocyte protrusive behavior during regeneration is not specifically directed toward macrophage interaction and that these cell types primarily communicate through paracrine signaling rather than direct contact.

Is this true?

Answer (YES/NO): NO